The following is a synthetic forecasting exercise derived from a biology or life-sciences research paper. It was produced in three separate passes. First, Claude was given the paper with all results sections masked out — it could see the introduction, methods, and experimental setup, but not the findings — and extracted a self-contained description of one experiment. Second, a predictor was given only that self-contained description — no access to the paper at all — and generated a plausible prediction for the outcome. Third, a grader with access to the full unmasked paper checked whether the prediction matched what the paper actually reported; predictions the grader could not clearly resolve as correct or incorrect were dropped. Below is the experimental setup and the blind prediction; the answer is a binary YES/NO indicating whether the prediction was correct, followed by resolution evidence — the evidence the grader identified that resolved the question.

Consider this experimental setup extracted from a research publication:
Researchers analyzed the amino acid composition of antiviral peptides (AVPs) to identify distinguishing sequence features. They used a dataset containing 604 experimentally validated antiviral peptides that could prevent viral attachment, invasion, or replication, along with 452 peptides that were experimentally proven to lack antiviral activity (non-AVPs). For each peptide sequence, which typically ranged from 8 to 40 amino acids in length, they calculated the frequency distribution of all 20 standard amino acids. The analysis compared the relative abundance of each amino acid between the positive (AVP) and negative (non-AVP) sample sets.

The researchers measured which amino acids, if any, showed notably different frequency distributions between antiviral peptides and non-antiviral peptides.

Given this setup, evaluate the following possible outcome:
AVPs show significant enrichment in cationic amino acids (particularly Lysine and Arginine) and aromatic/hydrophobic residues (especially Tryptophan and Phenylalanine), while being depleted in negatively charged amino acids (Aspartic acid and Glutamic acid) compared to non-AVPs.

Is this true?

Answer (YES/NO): NO